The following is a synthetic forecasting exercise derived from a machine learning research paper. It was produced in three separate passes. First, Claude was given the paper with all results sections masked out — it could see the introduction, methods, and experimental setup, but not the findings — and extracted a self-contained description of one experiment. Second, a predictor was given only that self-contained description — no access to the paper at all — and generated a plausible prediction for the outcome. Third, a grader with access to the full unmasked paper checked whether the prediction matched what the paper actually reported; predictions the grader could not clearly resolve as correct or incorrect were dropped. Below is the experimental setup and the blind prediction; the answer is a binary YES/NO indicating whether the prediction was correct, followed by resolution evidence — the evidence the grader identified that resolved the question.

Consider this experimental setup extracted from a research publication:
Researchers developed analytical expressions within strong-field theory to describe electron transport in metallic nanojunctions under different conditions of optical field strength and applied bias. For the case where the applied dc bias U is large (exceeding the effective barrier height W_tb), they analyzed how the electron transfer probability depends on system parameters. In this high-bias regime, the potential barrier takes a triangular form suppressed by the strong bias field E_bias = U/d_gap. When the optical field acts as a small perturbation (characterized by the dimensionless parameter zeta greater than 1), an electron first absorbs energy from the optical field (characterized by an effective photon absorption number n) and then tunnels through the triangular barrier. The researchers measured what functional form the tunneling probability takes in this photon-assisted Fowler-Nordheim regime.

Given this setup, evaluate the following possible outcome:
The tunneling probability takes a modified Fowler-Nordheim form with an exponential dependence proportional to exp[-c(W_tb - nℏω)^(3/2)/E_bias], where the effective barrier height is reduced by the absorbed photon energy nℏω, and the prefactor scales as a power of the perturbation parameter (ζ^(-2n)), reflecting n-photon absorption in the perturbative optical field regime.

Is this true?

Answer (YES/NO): NO